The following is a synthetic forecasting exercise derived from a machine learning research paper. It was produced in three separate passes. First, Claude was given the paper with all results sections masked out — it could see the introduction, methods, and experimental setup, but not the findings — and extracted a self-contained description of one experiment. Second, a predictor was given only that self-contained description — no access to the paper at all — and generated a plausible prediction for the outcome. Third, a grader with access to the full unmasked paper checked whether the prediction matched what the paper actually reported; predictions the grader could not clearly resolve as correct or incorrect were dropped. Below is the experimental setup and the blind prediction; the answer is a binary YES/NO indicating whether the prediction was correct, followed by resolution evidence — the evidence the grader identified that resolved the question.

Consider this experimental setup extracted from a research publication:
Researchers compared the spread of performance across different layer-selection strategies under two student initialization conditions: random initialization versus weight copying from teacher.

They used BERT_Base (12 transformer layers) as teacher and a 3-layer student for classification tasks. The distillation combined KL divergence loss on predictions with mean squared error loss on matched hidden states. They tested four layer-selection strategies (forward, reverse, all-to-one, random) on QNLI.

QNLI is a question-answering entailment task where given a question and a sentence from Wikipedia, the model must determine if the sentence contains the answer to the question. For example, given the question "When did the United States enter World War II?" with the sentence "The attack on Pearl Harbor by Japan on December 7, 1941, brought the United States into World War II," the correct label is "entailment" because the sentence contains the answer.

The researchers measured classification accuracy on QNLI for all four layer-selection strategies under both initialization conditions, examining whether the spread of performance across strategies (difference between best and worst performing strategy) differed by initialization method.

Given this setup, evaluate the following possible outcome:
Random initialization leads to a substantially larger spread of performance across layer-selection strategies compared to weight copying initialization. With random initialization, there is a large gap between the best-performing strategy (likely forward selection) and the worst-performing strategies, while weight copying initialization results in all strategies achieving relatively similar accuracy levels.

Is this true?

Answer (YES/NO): NO